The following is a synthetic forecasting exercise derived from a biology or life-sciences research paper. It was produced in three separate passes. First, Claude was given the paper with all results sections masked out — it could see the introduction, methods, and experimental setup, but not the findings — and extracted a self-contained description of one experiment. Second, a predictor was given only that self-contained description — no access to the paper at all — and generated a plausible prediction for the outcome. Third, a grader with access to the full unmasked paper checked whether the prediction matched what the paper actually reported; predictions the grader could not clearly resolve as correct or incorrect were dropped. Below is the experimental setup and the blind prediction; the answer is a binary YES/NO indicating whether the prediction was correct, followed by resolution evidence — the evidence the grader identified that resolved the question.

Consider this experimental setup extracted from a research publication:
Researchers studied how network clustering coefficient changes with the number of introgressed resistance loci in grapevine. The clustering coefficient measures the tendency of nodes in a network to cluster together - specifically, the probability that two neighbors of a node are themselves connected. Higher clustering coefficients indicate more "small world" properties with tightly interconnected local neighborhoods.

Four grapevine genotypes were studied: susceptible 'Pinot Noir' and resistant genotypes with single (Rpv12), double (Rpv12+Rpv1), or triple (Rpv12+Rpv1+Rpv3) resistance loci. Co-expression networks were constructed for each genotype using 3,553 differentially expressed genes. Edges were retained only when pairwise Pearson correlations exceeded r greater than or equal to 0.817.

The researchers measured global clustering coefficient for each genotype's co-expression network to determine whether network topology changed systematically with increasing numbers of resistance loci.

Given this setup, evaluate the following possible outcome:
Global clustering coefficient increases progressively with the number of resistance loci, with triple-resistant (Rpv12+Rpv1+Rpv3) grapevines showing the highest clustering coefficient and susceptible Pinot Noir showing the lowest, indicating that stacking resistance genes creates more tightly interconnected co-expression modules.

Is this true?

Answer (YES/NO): NO